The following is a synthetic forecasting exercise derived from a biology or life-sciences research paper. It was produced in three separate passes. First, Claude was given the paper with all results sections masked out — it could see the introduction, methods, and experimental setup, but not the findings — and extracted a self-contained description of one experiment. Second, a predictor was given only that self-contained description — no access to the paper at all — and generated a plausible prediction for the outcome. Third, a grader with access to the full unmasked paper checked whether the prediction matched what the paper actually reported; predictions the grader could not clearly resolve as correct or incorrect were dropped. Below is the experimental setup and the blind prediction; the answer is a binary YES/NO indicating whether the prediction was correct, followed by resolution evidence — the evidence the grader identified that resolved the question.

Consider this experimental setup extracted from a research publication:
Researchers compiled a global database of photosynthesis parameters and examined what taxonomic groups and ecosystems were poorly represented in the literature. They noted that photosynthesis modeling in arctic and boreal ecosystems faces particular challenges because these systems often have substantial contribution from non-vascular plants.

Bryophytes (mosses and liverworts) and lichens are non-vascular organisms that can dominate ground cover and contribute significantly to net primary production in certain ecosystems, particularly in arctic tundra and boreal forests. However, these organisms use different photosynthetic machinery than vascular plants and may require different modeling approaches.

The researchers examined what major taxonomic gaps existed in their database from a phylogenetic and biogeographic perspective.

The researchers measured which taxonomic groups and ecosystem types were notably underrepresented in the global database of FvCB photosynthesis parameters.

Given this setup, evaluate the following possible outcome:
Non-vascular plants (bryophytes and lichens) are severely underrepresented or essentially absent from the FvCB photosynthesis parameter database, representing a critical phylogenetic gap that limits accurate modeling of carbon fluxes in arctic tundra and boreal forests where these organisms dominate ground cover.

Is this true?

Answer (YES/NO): YES